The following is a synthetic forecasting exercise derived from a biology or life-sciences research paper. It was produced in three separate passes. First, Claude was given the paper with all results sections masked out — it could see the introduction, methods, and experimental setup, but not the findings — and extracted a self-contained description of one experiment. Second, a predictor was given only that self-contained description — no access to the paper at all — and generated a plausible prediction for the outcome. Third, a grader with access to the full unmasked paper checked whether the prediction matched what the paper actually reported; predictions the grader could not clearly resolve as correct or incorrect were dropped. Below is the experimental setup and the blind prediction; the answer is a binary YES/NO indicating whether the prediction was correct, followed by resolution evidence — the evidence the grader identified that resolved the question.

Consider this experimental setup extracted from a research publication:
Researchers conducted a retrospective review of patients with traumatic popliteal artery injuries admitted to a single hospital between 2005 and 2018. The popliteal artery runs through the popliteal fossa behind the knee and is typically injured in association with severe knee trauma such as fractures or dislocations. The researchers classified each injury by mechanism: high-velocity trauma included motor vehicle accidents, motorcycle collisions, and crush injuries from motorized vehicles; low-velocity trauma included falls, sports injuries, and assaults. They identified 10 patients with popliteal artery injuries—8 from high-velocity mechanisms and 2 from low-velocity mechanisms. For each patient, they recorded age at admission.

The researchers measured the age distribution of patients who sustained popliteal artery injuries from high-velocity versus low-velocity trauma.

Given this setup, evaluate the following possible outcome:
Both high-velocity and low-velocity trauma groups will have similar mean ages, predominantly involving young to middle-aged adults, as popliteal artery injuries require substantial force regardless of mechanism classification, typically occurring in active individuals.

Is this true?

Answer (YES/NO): NO